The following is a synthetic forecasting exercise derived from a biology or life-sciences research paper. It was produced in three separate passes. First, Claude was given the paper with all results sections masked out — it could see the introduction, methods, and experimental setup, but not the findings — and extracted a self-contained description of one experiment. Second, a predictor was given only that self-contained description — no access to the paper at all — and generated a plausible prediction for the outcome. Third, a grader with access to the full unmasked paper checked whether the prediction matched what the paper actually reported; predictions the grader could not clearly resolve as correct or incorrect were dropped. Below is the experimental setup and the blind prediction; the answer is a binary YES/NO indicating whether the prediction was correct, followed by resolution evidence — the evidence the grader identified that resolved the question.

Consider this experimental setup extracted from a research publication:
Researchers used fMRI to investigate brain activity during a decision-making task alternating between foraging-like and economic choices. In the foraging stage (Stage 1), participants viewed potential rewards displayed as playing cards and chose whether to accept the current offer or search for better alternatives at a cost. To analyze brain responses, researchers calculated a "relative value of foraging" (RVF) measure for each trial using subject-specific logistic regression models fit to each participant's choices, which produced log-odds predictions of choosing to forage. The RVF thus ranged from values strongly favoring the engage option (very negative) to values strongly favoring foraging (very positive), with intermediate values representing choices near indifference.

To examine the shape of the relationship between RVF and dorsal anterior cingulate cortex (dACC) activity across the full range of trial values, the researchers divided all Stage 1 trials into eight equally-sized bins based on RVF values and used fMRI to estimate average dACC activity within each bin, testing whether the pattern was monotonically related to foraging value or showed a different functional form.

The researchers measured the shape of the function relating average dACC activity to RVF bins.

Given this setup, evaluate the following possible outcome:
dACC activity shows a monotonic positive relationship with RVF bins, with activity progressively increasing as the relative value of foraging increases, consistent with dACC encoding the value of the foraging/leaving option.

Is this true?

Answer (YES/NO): NO